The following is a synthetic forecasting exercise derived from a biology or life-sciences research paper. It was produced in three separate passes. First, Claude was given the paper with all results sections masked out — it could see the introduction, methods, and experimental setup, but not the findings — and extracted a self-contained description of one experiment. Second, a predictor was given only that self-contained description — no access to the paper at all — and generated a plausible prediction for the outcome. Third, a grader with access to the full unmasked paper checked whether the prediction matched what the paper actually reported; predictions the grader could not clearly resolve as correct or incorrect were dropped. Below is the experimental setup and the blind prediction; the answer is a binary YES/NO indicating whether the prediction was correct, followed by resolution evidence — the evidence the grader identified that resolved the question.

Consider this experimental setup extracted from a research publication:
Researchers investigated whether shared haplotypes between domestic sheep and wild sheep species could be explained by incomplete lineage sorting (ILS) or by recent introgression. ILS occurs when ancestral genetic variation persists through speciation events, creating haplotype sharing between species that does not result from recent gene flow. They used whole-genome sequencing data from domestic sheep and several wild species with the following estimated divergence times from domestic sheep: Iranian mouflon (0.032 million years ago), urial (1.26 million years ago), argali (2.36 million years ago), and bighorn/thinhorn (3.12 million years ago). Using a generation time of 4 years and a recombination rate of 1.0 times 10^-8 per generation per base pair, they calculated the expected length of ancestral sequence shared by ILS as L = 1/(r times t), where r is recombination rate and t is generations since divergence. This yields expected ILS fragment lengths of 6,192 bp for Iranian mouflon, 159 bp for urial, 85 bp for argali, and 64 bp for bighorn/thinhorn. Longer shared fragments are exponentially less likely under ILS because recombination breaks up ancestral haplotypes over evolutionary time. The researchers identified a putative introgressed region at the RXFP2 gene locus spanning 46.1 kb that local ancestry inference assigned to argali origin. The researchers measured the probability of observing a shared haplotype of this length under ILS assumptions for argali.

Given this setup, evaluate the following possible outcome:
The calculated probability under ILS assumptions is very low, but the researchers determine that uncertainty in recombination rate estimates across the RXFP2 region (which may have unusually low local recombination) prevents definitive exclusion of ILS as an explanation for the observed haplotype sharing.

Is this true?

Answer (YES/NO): NO